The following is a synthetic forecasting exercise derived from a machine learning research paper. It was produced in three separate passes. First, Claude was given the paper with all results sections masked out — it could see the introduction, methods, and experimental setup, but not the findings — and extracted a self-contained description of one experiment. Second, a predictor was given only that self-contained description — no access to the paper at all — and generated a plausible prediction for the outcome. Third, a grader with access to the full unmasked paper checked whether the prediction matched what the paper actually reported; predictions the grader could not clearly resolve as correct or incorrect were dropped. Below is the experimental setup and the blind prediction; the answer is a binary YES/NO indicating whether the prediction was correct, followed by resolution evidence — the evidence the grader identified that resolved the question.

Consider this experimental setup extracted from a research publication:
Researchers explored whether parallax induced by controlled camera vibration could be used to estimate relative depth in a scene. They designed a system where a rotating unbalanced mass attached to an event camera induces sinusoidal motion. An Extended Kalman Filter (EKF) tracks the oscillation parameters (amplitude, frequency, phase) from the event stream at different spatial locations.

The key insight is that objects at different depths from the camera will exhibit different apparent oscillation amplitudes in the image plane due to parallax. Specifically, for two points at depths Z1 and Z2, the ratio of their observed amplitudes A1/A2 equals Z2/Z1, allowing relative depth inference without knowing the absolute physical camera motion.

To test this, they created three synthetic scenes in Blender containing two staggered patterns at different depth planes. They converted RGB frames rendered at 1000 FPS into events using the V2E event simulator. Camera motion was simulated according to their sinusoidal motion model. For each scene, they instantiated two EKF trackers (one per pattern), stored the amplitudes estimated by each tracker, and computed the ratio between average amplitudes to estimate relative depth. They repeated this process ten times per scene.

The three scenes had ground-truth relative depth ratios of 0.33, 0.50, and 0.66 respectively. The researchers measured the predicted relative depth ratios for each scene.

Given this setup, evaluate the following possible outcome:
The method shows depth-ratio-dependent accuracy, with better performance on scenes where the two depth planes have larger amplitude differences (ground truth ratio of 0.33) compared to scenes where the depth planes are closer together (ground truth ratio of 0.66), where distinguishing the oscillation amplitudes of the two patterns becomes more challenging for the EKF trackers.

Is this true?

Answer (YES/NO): NO